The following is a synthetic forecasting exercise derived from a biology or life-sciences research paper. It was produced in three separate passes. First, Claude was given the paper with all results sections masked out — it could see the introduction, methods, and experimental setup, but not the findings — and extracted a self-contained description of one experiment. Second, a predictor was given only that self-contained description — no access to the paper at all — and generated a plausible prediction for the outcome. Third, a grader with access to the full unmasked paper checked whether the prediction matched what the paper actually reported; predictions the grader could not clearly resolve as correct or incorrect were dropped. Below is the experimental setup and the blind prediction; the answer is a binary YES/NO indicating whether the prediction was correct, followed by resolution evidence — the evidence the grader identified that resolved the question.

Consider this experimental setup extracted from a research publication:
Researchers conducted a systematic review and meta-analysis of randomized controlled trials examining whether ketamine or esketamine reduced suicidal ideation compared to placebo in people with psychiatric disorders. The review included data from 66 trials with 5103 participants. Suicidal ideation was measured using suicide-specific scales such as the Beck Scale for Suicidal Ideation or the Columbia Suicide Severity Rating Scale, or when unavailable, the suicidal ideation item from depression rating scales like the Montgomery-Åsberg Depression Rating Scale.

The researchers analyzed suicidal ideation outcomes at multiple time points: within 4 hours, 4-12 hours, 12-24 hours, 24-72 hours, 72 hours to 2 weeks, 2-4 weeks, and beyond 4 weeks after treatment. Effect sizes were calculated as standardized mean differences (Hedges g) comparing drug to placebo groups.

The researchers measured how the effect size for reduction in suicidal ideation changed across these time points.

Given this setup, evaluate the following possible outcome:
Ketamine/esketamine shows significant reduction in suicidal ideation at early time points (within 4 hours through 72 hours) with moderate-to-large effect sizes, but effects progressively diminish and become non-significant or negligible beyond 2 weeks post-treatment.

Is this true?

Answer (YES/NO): NO